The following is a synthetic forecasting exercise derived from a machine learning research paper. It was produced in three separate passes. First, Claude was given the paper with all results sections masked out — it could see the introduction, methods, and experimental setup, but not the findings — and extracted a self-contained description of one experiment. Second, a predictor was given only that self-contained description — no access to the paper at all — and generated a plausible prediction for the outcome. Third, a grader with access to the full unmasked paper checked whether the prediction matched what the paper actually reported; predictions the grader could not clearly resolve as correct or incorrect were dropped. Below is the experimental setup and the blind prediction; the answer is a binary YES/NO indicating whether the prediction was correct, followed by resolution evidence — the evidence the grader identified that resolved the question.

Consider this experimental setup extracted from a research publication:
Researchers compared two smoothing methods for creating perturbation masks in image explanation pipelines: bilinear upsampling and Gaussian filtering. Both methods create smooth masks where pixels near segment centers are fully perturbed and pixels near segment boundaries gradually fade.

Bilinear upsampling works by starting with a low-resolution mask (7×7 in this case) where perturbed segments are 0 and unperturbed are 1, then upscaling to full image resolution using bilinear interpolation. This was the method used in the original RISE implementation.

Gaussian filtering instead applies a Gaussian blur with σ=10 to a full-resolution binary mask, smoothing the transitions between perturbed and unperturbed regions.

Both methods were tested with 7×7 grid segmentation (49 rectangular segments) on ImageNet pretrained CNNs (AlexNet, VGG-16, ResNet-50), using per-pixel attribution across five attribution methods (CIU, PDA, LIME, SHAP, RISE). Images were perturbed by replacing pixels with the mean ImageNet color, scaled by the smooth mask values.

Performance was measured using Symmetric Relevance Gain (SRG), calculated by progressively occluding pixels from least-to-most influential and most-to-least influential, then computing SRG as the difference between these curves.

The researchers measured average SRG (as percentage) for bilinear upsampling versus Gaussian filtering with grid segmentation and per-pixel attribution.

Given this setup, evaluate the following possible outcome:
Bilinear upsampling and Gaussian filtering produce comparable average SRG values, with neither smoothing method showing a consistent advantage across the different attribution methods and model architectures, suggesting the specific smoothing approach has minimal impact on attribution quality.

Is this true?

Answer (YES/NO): YES